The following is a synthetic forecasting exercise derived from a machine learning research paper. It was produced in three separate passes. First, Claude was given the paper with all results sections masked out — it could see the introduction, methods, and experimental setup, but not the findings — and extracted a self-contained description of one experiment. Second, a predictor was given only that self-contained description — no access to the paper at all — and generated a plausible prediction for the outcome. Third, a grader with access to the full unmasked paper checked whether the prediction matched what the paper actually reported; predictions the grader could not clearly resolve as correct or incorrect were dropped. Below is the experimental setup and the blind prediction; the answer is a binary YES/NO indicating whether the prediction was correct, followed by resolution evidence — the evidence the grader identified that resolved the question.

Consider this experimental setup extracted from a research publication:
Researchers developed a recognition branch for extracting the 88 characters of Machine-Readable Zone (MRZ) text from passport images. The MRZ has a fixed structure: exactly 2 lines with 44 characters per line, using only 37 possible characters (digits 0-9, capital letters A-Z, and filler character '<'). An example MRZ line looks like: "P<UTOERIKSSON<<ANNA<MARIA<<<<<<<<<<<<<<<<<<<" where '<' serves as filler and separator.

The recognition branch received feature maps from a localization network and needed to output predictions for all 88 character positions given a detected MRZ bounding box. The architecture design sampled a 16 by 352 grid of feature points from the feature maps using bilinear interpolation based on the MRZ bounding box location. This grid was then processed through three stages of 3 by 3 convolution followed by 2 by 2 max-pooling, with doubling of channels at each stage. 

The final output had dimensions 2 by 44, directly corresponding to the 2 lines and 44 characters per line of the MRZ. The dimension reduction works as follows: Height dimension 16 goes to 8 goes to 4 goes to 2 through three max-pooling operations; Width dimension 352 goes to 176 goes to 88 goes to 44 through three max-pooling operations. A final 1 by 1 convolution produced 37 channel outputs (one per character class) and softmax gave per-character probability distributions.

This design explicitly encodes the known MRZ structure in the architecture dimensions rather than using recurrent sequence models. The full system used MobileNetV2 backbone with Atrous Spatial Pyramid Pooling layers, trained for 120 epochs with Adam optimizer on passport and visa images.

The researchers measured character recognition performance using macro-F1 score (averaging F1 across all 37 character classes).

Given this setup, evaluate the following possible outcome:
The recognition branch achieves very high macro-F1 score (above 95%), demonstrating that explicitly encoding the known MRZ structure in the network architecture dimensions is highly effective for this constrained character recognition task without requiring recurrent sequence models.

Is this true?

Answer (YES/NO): YES